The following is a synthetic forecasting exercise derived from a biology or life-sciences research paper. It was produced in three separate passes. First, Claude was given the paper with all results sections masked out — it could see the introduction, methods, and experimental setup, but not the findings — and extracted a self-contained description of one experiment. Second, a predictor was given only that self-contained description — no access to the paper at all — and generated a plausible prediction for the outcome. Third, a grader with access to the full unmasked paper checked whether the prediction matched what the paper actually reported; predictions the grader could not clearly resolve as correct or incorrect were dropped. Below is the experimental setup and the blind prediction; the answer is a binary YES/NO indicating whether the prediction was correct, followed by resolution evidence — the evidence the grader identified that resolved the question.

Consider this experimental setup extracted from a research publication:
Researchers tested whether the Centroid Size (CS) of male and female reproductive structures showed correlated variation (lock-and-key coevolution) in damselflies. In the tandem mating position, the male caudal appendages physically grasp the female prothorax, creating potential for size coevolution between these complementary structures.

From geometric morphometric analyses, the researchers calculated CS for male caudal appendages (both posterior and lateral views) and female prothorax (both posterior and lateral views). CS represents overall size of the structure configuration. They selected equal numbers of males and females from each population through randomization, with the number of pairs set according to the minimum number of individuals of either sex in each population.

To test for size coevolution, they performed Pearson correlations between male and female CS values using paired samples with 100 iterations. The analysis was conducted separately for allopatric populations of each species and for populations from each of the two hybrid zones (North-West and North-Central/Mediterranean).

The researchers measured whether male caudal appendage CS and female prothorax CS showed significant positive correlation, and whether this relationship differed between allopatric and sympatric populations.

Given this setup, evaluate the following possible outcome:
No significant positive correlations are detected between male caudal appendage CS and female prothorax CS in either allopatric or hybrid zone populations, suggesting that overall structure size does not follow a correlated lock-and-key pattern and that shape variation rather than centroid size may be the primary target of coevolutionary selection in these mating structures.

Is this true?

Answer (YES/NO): NO